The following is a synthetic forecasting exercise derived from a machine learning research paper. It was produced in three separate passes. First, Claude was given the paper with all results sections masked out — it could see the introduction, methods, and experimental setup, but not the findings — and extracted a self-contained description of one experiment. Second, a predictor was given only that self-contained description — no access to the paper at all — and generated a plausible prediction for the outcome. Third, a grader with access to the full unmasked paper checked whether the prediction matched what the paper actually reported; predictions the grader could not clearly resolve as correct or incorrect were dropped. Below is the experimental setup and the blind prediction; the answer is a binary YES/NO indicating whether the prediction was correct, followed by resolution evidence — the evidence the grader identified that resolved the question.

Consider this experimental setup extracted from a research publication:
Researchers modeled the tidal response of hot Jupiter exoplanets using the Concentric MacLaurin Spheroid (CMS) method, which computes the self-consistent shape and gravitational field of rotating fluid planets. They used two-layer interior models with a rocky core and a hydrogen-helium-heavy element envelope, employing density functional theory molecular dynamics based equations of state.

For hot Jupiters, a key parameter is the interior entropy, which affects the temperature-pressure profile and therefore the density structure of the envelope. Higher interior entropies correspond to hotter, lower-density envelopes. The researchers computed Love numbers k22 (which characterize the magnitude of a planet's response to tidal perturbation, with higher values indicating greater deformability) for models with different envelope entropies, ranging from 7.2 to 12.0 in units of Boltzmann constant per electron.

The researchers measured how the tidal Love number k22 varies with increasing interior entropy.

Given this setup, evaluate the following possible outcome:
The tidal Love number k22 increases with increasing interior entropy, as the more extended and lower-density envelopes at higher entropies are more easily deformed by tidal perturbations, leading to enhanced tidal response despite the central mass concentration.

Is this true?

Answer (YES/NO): NO